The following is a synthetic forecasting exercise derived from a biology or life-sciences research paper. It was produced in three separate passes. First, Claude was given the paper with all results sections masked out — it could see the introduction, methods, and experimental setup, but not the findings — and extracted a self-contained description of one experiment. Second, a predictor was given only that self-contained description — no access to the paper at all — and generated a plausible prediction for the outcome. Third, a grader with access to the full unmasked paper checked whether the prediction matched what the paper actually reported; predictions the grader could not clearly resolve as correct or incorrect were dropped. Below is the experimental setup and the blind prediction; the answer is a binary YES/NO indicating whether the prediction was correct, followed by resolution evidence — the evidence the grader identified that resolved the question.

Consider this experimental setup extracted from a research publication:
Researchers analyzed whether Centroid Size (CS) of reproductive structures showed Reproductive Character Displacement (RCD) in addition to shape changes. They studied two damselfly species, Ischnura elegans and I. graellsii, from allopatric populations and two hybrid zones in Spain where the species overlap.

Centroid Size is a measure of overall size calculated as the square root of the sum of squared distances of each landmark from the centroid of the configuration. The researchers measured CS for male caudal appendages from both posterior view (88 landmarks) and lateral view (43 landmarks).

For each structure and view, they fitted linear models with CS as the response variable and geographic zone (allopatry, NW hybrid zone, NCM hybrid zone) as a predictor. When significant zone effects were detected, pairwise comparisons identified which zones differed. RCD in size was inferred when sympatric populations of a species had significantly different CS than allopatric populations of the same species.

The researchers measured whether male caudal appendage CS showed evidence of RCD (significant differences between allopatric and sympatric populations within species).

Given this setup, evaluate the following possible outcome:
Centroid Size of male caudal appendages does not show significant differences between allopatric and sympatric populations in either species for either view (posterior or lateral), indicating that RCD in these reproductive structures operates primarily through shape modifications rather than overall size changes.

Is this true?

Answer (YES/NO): NO